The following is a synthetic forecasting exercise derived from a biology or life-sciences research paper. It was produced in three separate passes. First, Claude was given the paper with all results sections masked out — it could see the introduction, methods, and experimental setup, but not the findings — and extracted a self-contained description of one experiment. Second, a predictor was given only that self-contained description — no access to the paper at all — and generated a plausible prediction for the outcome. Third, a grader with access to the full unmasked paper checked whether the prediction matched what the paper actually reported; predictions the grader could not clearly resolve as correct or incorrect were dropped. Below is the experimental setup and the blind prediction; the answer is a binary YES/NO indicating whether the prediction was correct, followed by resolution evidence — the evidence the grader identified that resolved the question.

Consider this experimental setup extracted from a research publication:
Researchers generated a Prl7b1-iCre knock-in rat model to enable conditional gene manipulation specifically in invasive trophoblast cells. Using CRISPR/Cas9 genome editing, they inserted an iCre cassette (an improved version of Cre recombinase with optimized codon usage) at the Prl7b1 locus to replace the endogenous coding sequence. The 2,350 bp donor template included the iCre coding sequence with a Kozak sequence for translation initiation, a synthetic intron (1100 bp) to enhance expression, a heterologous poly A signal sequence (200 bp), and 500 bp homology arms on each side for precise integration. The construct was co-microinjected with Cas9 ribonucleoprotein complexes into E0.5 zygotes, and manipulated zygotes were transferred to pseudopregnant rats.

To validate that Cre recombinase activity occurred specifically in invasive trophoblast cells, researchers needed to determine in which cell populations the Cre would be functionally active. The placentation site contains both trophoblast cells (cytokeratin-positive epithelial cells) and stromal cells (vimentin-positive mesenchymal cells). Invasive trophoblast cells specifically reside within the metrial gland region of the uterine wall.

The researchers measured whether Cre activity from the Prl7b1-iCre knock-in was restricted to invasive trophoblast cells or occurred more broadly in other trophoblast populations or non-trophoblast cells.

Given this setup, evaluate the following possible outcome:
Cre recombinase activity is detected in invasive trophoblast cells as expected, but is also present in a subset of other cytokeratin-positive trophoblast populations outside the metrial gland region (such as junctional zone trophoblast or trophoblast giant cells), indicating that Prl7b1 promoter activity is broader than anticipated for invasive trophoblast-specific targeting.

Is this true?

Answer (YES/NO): YES